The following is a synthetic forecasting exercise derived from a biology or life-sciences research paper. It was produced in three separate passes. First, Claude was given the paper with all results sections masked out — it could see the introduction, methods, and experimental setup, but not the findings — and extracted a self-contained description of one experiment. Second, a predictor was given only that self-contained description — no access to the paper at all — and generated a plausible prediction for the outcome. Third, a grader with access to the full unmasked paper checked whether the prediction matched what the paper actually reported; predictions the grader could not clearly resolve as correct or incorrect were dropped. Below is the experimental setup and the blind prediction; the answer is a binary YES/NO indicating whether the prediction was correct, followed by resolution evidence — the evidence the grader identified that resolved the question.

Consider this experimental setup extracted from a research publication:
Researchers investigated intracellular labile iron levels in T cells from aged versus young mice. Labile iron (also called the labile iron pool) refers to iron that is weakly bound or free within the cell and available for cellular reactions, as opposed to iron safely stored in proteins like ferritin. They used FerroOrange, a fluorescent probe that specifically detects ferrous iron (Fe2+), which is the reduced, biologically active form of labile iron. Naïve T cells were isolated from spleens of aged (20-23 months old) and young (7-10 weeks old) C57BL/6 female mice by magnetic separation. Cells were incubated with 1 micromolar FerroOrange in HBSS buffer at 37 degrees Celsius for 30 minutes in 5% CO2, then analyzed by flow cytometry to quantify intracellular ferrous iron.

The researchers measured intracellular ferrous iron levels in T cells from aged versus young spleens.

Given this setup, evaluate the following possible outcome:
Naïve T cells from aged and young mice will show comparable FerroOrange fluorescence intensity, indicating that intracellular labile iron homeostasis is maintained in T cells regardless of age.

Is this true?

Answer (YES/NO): NO